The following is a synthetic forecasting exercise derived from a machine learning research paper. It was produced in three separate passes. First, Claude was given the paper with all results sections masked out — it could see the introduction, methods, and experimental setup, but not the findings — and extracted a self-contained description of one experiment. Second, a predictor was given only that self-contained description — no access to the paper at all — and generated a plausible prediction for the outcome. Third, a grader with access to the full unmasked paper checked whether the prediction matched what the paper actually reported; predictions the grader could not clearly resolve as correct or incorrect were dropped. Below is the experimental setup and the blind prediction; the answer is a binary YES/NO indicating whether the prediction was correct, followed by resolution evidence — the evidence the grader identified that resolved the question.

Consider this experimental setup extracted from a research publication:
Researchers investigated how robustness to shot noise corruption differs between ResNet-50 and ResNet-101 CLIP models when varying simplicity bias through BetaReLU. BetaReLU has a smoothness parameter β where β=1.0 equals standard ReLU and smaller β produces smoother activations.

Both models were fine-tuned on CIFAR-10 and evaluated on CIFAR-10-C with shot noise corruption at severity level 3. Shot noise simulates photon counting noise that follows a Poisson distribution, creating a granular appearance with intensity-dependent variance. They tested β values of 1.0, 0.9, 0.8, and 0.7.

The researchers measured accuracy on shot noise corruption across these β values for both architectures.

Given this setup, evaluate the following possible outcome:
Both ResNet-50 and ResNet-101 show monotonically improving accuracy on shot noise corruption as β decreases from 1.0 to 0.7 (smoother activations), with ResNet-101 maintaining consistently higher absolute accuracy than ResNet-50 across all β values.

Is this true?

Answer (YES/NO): NO